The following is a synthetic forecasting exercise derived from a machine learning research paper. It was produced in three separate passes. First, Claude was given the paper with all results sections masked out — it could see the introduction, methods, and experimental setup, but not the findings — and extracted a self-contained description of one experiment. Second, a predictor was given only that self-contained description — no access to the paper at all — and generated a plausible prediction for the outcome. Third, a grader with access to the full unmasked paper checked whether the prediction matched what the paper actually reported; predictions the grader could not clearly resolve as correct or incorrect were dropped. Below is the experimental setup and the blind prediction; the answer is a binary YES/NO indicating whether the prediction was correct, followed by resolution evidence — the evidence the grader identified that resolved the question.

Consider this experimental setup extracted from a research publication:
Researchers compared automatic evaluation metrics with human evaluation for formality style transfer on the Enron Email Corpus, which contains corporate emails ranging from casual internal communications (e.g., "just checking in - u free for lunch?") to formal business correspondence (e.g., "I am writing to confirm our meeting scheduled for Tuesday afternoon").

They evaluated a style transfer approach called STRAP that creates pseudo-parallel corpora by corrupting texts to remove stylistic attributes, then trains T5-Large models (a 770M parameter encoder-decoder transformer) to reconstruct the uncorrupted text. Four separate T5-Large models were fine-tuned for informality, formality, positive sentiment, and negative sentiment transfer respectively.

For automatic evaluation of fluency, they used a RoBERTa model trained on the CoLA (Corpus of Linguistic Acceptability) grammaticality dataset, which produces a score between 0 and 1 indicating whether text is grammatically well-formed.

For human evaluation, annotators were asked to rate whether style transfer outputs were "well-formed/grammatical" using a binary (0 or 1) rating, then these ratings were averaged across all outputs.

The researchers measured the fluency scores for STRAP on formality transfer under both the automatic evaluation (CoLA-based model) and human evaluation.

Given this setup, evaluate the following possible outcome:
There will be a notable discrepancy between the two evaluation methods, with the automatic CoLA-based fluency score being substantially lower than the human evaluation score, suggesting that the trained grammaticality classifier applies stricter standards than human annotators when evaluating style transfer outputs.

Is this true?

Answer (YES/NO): NO